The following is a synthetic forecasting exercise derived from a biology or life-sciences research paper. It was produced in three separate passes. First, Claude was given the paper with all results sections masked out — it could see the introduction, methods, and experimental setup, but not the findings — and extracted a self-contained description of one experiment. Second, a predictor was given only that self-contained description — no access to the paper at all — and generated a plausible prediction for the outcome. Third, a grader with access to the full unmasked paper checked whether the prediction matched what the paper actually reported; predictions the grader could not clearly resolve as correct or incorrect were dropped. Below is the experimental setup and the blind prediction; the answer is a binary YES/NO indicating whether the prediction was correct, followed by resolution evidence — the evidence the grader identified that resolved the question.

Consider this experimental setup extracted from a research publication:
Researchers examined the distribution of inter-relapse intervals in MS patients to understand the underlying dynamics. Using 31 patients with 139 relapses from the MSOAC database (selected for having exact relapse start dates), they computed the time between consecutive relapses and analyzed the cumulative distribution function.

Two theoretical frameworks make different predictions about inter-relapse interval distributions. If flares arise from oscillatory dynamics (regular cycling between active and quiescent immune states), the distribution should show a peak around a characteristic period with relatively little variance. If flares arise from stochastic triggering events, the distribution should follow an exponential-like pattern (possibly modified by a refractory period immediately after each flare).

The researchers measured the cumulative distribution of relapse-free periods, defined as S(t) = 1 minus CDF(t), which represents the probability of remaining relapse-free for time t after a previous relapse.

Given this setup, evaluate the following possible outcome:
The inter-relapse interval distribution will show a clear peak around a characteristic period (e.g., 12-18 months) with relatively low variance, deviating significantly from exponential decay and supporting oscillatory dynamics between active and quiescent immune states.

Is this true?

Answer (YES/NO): NO